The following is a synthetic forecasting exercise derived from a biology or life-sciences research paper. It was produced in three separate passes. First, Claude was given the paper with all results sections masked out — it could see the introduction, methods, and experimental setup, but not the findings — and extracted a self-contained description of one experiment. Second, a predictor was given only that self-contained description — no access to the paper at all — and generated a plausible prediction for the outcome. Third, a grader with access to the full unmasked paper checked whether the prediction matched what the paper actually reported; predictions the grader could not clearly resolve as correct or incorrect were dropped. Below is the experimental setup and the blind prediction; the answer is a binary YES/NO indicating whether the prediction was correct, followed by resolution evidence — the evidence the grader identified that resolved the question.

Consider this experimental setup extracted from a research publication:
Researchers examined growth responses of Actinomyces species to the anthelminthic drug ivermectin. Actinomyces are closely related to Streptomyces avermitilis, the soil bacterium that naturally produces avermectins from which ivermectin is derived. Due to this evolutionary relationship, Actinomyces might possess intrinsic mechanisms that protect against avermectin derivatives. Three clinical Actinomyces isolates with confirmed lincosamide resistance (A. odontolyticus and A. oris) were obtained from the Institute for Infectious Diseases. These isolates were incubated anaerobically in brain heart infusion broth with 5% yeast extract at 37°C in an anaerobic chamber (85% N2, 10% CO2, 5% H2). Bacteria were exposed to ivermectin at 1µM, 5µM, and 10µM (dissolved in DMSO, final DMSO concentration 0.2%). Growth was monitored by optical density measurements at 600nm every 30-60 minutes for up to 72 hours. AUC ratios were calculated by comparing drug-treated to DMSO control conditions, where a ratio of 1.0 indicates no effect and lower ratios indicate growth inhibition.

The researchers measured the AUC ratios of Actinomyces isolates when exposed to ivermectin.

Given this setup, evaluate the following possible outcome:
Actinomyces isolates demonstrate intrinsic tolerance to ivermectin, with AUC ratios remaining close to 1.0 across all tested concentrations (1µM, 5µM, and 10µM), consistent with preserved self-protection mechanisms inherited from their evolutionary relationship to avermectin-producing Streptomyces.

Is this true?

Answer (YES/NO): NO